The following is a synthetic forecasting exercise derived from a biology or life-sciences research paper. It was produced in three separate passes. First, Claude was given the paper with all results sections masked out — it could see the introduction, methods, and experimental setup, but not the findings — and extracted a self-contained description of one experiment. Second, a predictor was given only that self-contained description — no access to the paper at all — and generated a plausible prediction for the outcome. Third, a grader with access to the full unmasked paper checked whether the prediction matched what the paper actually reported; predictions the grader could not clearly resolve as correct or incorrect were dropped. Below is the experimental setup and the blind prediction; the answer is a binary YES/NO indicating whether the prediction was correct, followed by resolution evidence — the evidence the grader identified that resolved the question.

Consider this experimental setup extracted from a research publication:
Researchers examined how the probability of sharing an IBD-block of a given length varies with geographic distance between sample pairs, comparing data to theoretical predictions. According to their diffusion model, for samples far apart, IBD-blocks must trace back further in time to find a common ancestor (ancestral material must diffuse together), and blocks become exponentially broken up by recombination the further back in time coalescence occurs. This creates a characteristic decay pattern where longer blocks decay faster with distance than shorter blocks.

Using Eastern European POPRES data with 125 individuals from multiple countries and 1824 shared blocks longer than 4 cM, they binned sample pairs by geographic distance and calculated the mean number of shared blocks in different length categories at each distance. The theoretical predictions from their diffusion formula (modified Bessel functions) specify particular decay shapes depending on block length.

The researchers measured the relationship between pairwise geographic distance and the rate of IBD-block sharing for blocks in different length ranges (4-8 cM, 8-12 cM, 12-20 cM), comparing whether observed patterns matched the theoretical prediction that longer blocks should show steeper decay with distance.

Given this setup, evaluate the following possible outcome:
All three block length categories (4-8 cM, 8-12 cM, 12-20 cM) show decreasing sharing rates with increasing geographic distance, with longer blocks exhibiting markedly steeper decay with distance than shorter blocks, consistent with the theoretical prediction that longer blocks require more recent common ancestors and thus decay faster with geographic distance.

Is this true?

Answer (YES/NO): YES